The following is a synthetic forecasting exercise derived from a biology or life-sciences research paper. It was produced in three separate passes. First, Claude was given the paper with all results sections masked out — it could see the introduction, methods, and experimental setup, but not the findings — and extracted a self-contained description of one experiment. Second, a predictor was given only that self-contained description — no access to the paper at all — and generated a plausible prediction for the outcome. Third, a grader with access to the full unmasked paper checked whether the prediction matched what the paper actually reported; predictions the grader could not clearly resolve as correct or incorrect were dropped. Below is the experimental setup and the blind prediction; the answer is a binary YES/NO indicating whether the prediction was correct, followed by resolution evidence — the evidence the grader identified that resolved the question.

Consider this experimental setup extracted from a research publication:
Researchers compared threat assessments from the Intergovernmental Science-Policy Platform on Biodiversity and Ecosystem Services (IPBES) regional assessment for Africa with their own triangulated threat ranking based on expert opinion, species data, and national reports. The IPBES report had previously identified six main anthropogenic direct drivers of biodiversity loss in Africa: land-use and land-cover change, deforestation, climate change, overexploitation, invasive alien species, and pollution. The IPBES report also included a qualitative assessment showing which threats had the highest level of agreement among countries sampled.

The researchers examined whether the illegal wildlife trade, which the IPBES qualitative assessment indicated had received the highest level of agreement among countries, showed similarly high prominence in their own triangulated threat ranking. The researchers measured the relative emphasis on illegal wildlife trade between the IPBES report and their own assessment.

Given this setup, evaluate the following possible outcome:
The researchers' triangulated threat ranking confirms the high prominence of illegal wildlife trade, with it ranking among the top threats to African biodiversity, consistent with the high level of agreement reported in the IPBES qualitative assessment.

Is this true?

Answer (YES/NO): NO